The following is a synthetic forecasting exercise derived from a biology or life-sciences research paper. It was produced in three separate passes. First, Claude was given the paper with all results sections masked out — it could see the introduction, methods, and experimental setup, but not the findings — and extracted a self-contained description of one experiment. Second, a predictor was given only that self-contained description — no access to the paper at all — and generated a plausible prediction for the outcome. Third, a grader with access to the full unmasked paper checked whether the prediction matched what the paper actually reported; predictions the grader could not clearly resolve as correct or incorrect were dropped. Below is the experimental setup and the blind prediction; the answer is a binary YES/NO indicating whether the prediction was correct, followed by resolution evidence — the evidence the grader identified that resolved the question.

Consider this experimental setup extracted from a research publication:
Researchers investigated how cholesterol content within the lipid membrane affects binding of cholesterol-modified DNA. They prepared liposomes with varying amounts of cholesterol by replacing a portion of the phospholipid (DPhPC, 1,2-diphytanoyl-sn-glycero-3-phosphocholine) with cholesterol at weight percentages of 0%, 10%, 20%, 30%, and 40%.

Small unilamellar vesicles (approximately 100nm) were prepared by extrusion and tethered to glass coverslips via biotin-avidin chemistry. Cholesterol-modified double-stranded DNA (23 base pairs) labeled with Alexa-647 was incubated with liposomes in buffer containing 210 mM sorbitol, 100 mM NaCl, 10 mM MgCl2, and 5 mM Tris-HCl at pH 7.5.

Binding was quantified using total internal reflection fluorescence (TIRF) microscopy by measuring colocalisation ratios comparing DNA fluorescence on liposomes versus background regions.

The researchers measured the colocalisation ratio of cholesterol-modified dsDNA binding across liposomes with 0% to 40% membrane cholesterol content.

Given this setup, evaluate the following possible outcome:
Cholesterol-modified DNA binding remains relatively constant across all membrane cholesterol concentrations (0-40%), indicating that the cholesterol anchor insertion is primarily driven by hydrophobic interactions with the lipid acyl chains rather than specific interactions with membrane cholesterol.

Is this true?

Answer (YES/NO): NO